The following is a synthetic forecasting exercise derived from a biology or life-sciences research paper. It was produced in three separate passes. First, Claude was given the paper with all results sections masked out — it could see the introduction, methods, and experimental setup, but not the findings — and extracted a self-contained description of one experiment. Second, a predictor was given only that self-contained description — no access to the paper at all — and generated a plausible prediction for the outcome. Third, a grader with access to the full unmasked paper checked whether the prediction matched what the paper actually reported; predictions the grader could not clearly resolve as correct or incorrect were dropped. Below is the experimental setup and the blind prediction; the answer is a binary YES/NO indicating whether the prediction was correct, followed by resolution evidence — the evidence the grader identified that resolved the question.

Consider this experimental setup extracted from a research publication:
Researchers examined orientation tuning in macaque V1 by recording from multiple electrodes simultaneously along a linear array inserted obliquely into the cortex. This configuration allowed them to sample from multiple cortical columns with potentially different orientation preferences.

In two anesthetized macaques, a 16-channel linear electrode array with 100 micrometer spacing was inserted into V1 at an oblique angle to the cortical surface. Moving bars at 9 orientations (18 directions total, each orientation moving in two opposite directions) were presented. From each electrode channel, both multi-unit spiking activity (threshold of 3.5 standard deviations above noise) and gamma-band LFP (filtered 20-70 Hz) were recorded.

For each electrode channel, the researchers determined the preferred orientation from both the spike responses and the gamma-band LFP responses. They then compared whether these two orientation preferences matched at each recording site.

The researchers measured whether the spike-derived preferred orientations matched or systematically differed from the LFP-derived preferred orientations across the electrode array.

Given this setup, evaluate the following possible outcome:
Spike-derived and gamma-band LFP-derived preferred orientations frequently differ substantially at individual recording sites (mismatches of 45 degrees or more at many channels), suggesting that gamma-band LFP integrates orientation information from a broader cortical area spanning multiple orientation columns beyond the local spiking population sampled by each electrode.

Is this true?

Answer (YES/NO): YES